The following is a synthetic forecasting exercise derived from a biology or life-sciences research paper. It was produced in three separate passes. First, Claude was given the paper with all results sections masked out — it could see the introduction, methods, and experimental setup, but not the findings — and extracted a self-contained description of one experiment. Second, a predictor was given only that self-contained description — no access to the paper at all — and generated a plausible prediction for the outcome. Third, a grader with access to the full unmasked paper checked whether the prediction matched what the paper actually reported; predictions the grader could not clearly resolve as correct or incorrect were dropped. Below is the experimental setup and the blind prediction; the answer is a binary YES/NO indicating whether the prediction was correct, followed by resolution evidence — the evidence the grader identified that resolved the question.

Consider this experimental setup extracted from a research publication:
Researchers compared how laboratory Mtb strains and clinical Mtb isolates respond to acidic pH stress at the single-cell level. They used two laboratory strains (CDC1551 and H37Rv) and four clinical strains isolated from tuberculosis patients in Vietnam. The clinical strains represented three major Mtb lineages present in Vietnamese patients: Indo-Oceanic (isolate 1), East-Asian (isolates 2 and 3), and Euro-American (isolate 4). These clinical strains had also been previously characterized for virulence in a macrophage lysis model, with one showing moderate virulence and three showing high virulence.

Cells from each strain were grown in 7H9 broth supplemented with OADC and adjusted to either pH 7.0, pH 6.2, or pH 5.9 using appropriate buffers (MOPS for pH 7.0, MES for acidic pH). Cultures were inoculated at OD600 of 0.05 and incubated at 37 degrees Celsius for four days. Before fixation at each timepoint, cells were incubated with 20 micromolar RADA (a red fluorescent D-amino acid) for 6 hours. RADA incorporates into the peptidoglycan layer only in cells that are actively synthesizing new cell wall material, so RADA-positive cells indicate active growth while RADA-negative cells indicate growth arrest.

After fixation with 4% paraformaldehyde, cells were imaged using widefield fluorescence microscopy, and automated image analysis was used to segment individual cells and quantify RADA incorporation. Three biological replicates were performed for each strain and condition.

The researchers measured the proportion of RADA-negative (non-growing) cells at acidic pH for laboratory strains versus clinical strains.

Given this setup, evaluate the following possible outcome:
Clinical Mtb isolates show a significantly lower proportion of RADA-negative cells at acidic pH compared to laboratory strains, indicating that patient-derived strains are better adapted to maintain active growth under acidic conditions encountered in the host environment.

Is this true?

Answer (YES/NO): NO